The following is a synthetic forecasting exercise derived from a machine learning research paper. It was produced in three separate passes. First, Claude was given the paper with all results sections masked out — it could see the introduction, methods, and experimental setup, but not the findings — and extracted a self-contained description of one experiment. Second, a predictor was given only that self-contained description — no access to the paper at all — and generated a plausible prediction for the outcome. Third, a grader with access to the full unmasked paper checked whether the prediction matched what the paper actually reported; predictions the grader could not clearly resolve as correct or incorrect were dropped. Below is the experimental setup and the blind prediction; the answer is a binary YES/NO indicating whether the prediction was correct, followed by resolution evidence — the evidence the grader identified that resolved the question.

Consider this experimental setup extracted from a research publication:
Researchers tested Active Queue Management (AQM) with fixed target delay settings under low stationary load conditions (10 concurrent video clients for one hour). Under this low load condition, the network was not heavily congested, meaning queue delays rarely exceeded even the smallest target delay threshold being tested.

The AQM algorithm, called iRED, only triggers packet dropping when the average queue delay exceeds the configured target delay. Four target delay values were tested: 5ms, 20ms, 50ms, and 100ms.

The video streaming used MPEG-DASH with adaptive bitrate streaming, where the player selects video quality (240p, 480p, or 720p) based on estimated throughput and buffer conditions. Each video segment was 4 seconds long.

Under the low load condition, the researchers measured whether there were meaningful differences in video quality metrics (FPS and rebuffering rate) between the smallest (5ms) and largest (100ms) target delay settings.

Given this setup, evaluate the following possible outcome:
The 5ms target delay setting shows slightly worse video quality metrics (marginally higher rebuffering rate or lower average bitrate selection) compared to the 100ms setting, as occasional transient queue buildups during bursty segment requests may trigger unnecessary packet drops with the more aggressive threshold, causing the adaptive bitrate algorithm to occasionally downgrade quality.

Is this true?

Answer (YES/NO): YES